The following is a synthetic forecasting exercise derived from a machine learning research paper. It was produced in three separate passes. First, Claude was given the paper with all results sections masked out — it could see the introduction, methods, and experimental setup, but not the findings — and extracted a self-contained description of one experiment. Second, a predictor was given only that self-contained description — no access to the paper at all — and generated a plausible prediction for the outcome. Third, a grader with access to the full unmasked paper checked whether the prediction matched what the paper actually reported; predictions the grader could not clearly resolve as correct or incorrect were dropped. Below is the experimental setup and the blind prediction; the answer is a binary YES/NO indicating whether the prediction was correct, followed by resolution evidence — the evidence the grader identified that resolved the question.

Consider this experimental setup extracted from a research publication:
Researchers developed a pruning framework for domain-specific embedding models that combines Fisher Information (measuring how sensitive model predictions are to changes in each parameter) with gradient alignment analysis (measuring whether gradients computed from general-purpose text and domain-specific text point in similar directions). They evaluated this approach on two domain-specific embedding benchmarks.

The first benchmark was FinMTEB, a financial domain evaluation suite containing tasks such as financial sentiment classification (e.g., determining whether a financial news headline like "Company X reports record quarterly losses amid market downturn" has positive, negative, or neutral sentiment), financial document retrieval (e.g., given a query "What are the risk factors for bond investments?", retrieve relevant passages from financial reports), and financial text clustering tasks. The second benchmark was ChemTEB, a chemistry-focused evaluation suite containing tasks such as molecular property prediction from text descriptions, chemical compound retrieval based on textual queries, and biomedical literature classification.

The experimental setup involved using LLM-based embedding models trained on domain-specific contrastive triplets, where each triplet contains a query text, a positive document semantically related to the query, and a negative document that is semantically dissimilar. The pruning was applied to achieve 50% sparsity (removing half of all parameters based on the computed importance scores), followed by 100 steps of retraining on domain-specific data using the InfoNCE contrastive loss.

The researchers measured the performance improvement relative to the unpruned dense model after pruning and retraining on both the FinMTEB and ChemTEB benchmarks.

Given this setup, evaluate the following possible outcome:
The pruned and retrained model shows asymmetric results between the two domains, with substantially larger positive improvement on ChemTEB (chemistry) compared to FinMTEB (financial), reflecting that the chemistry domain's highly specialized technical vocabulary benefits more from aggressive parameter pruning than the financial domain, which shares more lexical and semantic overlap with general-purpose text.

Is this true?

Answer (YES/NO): NO